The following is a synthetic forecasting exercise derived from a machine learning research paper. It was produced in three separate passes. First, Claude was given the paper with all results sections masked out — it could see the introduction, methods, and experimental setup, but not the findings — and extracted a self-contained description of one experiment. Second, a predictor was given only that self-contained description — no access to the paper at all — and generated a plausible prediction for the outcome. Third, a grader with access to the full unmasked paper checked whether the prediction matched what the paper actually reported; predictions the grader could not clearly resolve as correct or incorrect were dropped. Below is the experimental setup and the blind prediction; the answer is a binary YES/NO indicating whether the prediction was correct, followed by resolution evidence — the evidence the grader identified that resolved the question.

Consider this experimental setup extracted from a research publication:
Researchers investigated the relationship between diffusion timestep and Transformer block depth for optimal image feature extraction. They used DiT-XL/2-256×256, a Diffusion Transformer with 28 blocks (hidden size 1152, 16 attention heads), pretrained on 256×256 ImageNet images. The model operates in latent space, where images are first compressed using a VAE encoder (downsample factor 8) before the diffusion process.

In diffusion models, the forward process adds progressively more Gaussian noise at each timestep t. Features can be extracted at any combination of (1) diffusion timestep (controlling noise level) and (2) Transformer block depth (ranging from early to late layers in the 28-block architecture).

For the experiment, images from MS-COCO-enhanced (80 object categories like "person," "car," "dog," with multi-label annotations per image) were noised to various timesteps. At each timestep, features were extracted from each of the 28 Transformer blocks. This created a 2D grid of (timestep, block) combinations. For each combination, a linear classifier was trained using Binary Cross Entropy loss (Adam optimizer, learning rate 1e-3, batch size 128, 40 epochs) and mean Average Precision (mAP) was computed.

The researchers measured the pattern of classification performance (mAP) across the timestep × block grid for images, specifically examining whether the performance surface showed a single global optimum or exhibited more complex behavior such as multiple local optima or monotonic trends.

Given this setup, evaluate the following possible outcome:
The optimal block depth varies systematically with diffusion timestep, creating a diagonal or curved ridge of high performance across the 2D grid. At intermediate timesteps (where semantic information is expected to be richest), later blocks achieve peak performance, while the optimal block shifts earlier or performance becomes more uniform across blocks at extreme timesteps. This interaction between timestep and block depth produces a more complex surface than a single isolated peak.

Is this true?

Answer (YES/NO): NO